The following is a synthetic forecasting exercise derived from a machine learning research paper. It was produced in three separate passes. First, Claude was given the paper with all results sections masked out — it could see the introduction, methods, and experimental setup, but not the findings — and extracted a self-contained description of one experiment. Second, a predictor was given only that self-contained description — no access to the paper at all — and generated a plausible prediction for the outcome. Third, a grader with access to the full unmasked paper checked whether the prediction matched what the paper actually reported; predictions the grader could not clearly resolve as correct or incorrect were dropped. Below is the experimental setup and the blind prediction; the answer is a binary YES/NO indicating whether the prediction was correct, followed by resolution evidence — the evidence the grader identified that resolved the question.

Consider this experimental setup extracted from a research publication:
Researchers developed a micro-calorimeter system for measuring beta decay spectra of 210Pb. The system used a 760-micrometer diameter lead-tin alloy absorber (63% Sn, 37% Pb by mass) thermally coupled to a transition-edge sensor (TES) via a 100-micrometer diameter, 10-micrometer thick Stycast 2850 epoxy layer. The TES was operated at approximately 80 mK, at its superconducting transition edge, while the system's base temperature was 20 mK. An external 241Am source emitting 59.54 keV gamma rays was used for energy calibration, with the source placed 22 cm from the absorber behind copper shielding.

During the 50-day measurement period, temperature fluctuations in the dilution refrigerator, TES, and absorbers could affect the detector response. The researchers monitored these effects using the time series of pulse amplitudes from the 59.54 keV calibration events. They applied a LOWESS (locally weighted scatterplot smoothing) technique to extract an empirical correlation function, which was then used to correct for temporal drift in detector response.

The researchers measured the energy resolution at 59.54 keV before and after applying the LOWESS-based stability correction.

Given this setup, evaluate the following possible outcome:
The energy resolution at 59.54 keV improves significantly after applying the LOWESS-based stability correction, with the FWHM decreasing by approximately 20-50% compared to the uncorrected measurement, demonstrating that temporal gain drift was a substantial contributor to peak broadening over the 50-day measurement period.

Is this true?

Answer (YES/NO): YES